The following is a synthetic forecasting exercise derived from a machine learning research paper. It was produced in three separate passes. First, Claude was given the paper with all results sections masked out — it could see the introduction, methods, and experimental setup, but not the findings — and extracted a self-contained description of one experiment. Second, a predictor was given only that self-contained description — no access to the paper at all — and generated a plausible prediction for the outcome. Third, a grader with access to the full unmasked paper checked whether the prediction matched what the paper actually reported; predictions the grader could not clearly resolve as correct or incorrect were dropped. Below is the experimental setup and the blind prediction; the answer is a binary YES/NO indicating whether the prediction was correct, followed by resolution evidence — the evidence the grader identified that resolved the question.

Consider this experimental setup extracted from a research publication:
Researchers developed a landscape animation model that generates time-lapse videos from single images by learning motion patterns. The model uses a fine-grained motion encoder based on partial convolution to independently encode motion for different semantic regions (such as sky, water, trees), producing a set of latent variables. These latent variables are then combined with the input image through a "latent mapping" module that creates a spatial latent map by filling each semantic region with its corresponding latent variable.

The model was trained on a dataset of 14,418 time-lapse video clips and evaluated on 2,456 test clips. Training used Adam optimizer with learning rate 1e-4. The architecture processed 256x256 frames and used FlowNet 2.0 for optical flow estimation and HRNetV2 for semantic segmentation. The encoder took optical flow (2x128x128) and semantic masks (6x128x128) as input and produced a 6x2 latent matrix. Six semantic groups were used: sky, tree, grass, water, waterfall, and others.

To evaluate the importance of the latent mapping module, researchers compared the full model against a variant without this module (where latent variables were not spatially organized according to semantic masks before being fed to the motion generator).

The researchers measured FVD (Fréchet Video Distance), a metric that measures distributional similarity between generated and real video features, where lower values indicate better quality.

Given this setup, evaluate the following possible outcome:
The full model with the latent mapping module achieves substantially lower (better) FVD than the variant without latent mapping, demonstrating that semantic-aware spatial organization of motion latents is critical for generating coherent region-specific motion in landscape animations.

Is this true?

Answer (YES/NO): YES